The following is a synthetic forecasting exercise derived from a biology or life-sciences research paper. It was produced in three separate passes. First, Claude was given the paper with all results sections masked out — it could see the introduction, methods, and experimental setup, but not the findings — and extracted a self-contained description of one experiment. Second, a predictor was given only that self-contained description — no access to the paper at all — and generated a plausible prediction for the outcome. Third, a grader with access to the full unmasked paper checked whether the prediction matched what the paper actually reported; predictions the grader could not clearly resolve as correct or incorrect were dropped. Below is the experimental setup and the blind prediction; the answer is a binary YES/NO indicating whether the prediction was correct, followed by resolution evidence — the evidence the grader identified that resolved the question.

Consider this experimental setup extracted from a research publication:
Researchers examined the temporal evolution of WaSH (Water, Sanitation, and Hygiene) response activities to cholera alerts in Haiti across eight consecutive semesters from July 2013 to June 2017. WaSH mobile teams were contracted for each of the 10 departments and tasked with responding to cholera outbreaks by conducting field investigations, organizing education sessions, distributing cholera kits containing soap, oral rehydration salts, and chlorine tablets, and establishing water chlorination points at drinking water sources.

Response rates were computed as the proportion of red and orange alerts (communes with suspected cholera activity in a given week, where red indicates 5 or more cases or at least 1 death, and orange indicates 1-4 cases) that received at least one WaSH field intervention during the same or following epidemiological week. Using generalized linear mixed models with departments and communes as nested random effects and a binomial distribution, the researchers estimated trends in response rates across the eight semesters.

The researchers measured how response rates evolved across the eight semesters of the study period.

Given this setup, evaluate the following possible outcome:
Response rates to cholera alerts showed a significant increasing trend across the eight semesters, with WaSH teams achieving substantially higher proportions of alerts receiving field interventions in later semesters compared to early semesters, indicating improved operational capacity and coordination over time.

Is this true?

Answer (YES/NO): YES